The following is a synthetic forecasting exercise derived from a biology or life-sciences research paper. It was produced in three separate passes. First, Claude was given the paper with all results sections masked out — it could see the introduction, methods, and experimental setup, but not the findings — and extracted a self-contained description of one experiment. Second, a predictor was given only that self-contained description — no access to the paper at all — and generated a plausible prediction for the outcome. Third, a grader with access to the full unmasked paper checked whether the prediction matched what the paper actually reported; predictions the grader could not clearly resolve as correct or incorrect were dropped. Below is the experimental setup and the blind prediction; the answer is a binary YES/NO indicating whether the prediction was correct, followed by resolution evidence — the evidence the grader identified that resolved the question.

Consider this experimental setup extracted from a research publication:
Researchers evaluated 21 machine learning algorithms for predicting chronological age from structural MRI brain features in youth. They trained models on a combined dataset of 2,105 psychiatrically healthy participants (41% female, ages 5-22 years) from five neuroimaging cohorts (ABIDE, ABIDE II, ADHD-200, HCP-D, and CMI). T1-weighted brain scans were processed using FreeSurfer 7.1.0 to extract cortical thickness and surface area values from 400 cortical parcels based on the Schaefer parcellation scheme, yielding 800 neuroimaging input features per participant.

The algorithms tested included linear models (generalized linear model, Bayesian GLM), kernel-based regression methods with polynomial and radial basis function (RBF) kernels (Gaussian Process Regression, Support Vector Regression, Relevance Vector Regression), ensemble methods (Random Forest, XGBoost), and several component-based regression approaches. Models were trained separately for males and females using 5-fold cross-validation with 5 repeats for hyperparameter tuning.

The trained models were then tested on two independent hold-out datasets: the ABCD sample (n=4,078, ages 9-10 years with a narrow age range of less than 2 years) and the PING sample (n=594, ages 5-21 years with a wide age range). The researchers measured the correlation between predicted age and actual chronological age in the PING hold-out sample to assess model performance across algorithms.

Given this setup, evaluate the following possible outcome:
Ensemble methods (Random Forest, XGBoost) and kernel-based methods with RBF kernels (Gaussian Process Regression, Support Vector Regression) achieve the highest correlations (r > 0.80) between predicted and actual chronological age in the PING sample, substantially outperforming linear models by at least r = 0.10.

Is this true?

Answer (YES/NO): NO